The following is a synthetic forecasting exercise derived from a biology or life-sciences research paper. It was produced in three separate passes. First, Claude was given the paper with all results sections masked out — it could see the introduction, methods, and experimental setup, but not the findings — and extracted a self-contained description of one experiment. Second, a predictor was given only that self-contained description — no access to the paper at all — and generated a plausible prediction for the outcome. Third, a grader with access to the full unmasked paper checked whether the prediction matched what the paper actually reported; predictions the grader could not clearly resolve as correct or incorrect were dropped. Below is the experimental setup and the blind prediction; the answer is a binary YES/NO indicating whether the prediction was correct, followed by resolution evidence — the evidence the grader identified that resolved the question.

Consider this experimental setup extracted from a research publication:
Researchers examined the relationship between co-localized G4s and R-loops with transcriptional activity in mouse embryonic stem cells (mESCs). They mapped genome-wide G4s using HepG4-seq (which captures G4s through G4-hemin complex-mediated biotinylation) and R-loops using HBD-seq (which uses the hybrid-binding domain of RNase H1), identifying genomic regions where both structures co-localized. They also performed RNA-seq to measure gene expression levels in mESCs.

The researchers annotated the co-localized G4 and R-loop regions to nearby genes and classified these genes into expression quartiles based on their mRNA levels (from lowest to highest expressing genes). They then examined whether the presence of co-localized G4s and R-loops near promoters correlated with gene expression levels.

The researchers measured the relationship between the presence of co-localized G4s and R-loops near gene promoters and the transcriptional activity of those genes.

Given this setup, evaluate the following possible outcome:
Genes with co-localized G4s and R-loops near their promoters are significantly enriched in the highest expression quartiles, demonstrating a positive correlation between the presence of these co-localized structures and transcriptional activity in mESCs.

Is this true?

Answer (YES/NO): YES